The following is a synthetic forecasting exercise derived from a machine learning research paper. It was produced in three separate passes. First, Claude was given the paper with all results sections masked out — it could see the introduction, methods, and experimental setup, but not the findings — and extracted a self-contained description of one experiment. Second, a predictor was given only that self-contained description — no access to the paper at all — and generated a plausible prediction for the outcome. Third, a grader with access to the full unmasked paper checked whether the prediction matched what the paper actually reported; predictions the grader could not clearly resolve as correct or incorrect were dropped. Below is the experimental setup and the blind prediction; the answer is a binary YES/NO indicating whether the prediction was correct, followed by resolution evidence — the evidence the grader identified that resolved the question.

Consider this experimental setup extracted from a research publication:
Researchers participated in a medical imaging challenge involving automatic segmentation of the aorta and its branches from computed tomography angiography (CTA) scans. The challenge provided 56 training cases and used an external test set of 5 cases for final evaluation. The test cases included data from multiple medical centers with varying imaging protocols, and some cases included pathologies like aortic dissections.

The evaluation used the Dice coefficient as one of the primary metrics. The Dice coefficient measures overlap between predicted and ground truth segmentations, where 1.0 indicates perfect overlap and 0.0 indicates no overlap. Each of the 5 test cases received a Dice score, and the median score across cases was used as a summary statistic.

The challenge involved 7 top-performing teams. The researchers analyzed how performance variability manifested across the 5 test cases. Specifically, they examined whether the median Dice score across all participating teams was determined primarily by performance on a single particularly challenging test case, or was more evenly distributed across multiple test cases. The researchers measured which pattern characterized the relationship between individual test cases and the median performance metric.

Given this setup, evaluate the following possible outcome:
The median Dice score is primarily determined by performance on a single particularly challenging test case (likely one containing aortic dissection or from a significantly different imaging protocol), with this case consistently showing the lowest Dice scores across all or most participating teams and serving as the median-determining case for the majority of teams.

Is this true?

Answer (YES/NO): NO